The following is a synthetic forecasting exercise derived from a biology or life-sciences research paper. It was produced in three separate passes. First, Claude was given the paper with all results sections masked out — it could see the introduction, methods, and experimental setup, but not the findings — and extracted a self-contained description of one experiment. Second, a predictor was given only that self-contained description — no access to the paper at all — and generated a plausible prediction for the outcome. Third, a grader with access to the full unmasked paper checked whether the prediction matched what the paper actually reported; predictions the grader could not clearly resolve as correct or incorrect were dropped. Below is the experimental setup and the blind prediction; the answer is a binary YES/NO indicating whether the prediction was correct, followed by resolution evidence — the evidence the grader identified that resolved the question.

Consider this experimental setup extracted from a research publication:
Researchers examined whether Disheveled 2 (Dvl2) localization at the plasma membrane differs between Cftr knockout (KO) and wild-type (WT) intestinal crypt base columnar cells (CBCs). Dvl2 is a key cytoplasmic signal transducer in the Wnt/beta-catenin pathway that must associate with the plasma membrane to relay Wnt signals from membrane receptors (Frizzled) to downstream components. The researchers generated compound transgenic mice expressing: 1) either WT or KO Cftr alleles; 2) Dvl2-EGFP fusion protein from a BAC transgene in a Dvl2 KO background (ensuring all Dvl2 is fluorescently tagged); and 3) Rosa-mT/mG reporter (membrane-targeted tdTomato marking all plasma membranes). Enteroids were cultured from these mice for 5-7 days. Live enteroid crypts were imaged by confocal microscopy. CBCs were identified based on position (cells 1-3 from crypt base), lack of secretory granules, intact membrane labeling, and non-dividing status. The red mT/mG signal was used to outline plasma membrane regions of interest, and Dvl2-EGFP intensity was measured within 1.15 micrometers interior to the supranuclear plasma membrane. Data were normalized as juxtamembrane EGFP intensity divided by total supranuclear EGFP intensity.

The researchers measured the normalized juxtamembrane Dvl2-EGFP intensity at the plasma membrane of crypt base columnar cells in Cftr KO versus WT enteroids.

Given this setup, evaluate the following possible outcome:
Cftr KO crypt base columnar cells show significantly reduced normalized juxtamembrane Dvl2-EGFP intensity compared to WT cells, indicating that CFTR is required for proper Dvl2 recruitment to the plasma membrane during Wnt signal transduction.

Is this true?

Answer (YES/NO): NO